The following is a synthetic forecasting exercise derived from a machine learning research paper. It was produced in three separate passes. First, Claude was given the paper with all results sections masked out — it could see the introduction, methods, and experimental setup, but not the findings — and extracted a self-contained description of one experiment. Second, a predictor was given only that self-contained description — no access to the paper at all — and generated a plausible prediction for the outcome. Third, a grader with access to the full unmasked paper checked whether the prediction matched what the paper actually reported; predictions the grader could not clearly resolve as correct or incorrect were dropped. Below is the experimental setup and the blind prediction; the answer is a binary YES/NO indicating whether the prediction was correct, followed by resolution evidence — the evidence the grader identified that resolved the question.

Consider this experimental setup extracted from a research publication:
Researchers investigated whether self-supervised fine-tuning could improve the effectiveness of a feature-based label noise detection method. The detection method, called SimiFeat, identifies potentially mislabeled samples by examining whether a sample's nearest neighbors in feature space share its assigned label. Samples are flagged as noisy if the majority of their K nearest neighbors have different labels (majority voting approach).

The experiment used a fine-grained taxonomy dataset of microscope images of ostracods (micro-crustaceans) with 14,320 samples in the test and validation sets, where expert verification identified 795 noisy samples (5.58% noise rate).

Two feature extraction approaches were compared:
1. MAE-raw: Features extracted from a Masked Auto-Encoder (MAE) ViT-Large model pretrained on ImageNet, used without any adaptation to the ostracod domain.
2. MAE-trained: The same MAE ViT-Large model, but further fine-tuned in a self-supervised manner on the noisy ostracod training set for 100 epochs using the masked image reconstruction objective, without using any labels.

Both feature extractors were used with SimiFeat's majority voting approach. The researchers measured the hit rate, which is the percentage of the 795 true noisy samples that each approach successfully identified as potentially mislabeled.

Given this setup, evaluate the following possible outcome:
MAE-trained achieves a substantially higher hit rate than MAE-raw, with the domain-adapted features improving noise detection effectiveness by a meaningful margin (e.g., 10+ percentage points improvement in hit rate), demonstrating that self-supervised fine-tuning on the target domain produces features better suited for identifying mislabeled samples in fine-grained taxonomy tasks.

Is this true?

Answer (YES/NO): NO